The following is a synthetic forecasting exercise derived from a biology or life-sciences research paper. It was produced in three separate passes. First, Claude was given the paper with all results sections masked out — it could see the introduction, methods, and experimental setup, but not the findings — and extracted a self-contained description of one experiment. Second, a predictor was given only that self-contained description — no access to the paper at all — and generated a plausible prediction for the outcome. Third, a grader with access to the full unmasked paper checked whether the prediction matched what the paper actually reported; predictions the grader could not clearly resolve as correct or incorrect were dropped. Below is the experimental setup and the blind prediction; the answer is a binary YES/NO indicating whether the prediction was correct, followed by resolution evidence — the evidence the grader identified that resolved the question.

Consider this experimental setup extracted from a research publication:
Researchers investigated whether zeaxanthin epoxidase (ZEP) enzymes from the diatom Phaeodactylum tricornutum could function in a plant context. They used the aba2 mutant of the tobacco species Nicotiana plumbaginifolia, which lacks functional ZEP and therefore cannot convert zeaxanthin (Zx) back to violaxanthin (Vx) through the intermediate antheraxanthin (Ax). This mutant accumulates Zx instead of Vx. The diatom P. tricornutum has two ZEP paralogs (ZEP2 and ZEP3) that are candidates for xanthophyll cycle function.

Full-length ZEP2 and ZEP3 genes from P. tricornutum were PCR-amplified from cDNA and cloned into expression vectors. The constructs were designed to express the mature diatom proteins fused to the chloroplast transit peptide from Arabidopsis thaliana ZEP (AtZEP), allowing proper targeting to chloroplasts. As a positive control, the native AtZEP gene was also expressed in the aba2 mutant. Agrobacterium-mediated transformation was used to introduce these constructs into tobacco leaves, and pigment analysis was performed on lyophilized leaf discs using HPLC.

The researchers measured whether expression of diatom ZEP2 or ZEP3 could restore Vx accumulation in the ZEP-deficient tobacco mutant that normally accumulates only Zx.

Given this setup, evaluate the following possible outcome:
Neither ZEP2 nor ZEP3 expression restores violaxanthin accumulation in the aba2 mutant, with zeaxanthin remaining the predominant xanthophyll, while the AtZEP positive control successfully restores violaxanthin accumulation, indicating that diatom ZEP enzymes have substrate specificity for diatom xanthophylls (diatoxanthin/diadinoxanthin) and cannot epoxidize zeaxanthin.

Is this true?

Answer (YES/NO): NO